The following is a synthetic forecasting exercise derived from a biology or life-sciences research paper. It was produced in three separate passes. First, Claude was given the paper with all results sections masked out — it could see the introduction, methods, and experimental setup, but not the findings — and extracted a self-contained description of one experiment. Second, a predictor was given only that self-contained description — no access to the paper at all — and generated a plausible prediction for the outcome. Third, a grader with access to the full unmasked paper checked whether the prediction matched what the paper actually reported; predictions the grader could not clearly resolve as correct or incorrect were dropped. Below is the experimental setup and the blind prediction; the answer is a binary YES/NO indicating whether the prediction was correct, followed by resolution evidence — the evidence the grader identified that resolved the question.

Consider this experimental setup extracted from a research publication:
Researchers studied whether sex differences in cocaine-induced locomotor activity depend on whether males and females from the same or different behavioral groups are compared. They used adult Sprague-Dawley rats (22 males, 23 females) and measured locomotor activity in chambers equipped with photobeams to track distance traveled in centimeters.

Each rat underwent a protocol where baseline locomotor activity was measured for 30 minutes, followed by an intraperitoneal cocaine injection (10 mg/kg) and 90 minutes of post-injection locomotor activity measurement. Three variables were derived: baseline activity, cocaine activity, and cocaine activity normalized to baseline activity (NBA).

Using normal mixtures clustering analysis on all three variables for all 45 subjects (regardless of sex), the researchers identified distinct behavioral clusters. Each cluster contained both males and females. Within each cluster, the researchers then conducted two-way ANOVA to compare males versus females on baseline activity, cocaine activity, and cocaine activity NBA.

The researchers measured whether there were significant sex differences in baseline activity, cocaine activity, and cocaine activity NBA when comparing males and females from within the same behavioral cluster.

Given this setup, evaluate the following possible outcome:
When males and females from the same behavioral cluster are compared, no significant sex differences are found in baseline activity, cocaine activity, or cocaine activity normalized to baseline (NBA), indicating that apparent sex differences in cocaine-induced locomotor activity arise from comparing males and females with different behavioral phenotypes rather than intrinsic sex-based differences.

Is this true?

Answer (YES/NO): YES